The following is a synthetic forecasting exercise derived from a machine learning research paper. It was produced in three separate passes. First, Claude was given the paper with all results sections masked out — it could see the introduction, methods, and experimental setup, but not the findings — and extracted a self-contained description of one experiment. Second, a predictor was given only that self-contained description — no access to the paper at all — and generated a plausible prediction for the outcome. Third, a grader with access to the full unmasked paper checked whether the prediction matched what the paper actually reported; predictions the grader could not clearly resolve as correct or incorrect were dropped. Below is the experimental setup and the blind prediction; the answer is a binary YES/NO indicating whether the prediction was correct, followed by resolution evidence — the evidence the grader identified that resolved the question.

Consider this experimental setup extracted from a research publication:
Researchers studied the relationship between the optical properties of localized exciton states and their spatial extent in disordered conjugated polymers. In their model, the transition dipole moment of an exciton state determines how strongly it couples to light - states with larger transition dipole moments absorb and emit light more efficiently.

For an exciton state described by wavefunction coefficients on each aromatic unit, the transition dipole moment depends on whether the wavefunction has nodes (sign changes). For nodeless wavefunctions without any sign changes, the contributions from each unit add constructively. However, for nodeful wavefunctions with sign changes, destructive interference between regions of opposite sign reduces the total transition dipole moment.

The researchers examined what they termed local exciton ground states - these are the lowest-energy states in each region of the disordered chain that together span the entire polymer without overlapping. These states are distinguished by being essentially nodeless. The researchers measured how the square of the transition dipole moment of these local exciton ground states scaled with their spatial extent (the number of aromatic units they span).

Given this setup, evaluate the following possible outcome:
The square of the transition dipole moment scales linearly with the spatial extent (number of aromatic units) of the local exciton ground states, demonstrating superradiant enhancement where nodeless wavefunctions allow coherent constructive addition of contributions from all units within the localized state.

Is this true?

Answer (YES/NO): YES